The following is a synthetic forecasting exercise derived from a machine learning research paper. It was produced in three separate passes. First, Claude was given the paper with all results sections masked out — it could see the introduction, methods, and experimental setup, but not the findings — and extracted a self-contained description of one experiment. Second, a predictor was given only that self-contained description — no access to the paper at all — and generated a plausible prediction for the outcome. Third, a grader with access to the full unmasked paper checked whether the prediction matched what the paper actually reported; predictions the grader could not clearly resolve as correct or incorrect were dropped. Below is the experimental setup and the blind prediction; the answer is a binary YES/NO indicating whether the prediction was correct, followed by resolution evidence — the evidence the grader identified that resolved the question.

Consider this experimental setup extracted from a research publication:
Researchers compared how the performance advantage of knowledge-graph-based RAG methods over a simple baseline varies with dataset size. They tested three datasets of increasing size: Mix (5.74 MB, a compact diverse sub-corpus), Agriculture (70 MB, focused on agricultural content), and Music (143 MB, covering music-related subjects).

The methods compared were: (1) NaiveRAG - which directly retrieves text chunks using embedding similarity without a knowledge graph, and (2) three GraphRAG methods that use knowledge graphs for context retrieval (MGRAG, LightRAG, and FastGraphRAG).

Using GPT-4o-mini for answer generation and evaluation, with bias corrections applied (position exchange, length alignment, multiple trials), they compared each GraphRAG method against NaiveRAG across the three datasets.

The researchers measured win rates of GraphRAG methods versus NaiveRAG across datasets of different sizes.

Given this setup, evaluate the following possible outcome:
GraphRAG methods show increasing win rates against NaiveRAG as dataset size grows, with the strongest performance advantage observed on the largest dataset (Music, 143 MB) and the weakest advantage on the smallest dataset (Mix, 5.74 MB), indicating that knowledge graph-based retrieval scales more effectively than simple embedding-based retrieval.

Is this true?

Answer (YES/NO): YES